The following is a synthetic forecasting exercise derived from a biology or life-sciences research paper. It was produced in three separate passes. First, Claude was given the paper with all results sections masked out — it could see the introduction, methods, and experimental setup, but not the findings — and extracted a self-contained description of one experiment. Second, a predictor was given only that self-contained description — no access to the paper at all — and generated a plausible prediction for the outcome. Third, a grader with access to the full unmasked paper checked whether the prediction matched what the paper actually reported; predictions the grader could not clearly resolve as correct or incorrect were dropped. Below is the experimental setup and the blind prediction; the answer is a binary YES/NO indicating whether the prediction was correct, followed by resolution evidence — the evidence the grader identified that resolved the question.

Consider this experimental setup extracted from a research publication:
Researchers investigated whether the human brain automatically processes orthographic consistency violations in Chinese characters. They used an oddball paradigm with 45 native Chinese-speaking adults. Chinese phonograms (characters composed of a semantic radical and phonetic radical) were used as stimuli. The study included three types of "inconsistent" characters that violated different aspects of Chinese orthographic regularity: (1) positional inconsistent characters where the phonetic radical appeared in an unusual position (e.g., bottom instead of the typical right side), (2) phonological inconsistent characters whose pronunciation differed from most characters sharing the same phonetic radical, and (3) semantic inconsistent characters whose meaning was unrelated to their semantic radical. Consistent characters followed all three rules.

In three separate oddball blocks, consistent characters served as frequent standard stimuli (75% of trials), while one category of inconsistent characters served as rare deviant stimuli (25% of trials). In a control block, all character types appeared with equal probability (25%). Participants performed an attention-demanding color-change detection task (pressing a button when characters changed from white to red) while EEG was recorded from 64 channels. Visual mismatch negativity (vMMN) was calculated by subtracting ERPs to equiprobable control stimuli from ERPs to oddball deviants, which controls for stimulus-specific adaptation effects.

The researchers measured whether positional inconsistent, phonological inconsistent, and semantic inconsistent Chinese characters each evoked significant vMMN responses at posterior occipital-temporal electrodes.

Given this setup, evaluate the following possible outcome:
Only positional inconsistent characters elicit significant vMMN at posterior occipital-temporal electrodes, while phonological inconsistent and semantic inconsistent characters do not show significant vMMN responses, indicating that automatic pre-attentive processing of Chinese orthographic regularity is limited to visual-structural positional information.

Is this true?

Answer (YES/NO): NO